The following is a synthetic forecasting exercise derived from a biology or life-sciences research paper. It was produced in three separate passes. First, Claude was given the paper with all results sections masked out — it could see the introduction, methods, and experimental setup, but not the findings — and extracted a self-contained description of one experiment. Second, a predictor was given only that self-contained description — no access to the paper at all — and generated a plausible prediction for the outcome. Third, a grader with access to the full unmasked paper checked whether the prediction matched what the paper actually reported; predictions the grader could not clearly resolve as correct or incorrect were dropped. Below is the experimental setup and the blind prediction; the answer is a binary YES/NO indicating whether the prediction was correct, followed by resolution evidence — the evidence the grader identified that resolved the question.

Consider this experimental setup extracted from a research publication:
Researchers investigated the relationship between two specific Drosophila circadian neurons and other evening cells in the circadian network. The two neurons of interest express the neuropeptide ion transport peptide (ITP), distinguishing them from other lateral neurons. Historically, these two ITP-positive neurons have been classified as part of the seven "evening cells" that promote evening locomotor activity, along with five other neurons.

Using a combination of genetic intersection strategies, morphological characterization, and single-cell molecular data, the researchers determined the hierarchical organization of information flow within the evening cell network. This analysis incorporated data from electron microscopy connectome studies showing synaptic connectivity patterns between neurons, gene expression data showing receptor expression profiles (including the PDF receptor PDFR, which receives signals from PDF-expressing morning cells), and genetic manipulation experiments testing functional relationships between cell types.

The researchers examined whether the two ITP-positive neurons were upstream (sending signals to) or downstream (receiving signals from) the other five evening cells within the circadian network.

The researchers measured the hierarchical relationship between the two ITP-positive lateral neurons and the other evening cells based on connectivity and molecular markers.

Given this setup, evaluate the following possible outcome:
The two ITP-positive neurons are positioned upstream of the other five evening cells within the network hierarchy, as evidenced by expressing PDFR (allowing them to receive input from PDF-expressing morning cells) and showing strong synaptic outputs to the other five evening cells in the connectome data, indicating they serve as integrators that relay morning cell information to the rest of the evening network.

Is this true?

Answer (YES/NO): NO